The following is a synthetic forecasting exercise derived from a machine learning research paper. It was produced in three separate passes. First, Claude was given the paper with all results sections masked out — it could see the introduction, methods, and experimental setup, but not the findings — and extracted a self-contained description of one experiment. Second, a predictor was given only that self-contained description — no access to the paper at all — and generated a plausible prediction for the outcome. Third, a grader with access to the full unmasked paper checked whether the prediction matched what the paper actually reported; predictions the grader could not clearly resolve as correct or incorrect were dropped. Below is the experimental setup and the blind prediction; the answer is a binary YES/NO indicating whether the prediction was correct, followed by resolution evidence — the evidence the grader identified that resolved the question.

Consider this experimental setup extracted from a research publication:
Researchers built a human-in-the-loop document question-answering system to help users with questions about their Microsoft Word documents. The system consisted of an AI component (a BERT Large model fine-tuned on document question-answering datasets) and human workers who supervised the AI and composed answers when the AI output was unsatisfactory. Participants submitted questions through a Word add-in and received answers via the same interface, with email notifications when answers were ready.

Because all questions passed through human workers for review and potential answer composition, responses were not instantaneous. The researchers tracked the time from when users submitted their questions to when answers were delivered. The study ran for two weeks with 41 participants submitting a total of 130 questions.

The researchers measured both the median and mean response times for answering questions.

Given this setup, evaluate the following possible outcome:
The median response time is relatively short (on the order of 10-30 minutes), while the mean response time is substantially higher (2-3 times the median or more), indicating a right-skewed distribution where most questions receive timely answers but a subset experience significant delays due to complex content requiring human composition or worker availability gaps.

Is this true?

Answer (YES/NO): YES